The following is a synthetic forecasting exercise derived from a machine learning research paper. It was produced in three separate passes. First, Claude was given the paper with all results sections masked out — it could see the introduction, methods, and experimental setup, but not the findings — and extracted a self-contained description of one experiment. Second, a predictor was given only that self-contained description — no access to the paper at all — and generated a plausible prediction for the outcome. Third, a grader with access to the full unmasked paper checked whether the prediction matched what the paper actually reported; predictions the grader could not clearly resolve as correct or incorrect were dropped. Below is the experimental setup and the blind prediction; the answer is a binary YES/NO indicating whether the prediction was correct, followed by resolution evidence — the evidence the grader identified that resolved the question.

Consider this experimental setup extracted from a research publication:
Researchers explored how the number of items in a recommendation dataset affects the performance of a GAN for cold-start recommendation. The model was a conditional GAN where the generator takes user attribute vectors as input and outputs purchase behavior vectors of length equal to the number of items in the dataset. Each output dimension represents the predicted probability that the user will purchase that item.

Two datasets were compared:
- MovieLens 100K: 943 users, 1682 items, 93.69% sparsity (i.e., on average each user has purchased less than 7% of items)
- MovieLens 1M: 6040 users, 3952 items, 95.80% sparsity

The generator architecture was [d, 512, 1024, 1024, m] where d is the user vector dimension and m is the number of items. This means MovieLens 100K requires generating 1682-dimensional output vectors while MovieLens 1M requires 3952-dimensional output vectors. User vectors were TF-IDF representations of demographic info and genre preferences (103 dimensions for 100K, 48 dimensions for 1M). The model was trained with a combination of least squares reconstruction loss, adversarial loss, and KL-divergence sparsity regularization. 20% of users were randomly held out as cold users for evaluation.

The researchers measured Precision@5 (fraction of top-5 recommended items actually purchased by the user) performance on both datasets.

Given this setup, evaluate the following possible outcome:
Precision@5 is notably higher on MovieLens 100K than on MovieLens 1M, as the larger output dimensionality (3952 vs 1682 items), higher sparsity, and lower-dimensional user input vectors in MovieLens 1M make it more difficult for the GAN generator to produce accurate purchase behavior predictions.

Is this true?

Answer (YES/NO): YES